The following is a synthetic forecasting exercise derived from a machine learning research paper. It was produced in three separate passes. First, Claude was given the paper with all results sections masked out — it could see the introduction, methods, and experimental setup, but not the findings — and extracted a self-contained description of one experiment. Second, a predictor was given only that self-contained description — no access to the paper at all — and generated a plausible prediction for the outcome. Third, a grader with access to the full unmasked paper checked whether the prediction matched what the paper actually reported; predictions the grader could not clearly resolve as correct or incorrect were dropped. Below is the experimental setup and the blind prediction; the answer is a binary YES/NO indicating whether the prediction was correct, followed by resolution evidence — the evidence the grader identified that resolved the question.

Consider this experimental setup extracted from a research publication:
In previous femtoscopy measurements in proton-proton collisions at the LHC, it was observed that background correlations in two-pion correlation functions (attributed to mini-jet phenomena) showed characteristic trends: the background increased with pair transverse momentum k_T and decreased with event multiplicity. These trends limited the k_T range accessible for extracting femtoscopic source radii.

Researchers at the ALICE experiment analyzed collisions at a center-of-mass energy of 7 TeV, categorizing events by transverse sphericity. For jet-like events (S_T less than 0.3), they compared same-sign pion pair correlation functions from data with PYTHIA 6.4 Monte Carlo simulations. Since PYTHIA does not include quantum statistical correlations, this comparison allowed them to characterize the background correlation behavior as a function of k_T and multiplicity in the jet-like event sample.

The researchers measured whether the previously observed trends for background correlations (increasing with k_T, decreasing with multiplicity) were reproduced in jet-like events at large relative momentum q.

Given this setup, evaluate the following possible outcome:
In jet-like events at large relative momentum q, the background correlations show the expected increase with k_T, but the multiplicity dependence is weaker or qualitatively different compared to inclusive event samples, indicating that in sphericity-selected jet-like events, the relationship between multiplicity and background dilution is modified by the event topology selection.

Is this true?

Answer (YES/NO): NO